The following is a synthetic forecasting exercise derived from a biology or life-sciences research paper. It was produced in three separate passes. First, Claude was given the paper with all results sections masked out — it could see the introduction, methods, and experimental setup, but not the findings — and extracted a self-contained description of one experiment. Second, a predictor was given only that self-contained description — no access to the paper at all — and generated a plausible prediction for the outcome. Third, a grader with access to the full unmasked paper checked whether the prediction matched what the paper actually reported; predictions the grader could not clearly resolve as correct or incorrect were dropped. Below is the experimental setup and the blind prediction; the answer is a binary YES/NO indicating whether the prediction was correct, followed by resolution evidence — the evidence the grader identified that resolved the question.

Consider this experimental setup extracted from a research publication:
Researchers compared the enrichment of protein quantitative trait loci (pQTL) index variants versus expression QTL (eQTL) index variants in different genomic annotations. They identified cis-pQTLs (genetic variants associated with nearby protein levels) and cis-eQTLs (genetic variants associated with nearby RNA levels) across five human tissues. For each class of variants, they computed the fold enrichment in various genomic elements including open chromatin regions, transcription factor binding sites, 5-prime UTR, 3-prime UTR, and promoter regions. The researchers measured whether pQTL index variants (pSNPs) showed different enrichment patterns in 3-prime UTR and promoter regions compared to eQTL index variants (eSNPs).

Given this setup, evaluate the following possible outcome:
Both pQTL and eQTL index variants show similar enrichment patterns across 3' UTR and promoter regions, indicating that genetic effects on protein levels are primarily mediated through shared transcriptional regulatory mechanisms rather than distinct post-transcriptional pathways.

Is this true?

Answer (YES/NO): NO